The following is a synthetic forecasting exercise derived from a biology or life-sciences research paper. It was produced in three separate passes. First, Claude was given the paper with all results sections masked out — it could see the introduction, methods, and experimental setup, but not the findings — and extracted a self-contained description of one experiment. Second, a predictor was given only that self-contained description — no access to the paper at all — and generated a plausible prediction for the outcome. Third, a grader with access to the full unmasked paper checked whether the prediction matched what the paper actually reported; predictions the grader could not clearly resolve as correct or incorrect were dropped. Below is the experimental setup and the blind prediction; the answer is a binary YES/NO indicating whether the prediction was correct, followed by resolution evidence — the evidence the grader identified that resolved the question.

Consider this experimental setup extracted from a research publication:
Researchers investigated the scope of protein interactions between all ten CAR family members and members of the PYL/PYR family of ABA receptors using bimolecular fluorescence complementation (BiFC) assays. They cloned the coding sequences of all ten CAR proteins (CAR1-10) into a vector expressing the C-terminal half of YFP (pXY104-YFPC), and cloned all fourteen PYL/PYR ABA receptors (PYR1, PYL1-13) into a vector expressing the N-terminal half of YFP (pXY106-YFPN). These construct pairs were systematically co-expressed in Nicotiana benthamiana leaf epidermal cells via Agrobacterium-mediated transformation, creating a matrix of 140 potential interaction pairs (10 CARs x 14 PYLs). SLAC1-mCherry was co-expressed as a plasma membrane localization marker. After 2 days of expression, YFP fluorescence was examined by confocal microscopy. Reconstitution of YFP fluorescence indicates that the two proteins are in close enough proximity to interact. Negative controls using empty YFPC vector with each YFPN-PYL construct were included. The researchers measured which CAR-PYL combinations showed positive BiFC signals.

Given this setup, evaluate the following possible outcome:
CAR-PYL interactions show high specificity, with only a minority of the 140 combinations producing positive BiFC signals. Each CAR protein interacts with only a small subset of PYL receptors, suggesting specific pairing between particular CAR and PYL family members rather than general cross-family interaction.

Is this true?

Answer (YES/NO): NO